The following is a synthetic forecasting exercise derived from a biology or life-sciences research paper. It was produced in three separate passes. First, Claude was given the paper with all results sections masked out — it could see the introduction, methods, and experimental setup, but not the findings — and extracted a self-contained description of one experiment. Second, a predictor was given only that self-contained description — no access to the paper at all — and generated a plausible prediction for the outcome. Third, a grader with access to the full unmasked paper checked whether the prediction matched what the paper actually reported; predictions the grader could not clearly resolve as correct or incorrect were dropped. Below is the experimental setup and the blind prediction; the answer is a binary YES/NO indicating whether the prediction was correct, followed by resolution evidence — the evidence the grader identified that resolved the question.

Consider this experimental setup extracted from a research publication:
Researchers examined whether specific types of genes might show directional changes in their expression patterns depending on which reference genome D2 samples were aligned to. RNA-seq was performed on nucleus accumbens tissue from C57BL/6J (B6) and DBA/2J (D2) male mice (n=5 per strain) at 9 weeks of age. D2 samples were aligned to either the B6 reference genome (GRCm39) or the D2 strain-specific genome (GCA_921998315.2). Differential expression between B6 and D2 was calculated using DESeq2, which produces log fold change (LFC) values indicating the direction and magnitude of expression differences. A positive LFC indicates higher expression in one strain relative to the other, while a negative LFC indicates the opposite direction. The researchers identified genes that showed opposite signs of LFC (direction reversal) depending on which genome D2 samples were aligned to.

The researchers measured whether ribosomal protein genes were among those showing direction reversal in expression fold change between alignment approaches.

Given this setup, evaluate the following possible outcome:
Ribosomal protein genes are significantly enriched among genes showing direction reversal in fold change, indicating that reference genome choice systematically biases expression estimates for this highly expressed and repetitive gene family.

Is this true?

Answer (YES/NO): YES